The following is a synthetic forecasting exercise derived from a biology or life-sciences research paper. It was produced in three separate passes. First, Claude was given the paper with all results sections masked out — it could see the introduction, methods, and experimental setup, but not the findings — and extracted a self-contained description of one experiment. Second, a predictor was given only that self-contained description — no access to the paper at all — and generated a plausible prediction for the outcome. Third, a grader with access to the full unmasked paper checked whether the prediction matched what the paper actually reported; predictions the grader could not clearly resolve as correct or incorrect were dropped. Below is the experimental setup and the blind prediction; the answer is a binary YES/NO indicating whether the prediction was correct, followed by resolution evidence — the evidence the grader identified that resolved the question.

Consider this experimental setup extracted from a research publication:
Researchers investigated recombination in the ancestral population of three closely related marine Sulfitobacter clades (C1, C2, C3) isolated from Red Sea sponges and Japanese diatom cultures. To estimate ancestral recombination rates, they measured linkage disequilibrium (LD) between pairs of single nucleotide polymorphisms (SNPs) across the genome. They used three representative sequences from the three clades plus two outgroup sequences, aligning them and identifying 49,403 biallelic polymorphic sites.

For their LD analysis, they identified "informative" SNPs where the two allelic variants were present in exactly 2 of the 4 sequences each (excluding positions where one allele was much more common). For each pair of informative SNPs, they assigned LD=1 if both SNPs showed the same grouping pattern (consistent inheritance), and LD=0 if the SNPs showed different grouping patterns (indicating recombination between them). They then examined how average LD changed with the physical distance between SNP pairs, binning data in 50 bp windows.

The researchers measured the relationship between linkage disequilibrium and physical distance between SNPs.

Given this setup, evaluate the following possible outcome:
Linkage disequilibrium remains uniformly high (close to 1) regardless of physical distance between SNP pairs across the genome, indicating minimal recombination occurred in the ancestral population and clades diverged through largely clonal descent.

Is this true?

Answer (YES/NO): NO